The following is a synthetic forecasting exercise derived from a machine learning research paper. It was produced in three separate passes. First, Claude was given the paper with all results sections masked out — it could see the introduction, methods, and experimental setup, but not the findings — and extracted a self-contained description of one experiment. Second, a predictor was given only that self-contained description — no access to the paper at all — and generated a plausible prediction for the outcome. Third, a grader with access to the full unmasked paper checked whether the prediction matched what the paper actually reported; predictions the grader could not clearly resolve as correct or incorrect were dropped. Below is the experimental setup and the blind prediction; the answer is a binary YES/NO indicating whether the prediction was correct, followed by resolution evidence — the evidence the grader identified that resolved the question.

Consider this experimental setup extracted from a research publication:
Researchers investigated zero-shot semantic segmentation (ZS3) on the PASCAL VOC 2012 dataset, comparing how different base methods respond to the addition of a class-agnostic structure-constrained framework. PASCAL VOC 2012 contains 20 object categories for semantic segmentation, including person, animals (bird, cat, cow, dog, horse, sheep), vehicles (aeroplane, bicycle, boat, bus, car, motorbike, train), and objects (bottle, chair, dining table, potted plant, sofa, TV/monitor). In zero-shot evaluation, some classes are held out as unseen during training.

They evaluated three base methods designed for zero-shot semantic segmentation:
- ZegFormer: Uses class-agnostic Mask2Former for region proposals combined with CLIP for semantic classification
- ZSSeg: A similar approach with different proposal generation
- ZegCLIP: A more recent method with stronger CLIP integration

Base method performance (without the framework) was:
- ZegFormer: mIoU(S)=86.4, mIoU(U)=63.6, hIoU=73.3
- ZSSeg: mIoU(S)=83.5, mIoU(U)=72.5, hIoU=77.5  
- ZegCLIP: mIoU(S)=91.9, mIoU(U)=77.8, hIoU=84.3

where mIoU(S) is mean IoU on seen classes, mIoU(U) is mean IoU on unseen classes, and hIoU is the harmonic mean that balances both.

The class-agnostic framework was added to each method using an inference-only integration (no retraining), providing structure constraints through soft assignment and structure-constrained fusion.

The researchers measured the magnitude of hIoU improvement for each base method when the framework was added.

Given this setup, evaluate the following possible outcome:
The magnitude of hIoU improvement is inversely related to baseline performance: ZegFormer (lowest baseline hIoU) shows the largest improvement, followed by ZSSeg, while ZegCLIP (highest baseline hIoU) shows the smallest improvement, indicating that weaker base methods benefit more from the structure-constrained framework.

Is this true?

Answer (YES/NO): YES